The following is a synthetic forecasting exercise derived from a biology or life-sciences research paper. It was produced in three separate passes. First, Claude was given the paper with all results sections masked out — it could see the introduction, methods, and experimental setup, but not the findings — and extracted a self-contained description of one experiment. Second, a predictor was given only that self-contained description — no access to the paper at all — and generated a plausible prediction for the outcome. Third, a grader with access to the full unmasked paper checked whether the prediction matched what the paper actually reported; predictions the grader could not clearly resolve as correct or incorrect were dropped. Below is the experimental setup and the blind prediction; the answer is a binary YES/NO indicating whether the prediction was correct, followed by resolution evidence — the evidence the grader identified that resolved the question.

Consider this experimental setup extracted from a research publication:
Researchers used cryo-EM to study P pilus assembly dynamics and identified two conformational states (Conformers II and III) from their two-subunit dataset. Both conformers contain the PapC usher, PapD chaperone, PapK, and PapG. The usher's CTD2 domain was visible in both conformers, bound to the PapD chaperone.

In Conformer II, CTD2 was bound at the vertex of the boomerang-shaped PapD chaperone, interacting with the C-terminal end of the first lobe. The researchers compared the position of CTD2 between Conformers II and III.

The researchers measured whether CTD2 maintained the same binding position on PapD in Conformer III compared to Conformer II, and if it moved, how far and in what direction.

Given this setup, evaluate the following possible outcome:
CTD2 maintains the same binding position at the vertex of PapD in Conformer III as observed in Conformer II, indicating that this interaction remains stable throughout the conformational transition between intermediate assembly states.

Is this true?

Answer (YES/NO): NO